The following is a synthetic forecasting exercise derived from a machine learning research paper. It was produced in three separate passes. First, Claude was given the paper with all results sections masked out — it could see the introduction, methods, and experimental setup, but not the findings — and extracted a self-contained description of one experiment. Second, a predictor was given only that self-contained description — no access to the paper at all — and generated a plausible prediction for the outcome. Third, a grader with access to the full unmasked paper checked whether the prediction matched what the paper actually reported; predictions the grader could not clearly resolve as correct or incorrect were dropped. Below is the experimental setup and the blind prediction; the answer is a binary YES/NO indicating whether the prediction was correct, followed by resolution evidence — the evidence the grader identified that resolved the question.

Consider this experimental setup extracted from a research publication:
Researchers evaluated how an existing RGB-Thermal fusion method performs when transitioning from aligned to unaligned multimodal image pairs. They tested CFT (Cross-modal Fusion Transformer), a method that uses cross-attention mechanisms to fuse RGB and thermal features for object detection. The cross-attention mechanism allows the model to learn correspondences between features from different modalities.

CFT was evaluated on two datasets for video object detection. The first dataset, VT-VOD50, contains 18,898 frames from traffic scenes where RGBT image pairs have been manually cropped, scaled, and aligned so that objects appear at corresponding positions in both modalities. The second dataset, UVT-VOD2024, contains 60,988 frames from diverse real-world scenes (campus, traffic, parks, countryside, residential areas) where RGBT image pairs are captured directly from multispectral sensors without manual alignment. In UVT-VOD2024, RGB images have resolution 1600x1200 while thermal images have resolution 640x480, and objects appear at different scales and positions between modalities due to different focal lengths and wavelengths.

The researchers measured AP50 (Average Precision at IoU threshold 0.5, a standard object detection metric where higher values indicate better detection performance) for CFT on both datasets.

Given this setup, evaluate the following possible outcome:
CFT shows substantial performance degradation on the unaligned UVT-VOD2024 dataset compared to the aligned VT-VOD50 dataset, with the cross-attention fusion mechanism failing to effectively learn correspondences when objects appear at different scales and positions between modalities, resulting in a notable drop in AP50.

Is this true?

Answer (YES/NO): YES